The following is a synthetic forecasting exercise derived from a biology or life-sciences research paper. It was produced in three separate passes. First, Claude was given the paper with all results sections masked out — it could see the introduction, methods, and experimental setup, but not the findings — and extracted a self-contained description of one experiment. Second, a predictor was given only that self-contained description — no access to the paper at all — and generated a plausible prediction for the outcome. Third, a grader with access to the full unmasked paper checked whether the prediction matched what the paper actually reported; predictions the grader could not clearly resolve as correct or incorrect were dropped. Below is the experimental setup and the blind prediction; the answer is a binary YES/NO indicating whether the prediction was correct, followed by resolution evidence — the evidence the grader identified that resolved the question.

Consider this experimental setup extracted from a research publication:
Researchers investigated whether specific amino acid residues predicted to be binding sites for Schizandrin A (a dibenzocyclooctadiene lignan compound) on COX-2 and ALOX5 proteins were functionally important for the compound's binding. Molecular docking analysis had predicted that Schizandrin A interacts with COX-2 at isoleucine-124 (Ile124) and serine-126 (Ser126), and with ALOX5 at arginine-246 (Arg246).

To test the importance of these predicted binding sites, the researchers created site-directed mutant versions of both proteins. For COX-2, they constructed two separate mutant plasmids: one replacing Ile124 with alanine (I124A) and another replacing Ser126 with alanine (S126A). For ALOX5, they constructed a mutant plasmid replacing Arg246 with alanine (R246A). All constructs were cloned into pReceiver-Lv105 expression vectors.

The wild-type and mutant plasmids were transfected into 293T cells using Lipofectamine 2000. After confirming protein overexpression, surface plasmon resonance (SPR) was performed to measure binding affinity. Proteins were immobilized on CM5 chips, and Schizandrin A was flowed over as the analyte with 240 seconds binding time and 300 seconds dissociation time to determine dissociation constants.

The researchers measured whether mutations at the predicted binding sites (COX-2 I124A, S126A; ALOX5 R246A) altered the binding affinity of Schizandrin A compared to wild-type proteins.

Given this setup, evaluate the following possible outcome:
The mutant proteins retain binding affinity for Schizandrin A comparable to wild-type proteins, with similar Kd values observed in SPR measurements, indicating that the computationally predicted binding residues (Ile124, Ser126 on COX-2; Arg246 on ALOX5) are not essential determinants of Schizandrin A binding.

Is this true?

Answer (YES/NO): NO